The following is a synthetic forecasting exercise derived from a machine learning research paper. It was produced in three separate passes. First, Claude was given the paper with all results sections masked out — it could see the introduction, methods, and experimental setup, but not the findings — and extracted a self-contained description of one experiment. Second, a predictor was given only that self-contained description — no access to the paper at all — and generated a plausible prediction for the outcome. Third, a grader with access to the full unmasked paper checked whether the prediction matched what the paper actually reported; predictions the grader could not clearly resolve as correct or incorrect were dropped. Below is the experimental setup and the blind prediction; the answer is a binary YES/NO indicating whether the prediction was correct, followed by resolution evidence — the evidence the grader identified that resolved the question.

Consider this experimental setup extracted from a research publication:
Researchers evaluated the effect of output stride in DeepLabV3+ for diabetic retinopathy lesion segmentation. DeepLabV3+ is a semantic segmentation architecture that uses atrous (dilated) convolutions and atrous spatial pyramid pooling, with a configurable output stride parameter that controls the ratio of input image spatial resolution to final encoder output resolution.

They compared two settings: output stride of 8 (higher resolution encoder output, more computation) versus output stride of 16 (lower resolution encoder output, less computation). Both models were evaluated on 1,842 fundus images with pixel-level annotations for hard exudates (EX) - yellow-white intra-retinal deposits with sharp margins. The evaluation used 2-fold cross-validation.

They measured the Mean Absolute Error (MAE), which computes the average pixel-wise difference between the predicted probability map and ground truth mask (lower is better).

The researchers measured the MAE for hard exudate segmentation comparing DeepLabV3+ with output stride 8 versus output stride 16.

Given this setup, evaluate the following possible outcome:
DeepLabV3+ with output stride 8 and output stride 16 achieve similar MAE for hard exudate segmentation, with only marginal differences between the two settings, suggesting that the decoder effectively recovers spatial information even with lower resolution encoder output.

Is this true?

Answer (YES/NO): YES